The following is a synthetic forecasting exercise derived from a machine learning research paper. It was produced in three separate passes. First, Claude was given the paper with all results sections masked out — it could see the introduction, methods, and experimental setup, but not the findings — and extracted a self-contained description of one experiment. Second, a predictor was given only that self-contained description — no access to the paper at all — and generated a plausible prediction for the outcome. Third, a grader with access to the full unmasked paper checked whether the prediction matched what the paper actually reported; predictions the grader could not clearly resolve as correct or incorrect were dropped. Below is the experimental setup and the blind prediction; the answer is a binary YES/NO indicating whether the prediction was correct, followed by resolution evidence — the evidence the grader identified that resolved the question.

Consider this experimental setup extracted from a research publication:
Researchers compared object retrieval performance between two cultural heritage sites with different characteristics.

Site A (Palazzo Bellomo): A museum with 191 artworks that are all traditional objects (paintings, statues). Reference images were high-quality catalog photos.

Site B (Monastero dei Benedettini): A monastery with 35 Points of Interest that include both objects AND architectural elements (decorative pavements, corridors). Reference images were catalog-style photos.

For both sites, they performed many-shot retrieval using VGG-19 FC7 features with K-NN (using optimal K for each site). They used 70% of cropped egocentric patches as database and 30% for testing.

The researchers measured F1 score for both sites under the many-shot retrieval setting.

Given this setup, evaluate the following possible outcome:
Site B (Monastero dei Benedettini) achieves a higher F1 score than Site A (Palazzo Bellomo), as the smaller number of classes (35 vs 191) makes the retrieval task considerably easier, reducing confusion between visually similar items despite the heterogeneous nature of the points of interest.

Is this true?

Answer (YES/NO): YES